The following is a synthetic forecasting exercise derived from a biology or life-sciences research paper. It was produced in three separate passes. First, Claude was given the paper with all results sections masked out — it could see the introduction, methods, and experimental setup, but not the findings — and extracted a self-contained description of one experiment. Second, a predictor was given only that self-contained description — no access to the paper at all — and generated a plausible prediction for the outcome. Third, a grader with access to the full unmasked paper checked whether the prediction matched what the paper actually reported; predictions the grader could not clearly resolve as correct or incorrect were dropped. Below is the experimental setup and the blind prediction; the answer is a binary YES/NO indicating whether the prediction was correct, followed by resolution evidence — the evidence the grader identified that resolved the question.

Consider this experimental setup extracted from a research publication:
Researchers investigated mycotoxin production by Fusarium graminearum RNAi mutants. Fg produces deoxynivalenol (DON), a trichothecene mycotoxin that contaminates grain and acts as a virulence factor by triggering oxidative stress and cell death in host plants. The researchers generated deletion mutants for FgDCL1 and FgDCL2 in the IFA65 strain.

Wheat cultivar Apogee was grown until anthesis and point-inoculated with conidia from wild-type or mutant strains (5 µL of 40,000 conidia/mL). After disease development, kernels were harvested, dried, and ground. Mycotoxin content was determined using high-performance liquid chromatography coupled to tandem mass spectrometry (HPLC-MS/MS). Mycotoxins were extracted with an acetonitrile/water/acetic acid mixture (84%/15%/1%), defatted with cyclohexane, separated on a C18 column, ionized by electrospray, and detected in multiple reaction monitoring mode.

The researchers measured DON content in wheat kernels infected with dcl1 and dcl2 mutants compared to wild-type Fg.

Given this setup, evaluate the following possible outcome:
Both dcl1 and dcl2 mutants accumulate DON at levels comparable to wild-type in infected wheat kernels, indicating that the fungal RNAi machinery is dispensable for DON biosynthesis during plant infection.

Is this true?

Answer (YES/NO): NO